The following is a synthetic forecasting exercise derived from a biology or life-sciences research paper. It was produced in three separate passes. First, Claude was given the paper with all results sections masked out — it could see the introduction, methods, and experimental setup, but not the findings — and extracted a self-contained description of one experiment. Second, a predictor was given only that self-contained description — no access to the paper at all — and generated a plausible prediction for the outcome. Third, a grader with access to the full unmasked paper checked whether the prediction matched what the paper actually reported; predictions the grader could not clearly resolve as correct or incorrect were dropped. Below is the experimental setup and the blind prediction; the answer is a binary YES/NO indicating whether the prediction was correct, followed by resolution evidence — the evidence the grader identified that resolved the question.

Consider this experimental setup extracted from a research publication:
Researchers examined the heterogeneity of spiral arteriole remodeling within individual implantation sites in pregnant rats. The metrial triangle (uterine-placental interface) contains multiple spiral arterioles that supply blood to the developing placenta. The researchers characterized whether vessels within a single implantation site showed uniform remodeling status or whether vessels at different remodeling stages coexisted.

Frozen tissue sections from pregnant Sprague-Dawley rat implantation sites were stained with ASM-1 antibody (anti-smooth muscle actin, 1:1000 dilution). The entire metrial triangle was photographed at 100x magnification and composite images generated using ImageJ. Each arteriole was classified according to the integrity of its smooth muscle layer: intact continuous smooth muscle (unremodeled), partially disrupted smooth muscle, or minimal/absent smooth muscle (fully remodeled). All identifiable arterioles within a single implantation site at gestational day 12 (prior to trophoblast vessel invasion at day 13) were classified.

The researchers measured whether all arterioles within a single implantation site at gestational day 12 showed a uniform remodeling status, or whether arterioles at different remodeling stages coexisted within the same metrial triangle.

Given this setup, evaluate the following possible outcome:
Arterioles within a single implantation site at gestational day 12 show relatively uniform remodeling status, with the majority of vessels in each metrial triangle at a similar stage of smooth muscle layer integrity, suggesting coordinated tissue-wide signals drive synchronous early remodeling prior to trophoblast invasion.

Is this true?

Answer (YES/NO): NO